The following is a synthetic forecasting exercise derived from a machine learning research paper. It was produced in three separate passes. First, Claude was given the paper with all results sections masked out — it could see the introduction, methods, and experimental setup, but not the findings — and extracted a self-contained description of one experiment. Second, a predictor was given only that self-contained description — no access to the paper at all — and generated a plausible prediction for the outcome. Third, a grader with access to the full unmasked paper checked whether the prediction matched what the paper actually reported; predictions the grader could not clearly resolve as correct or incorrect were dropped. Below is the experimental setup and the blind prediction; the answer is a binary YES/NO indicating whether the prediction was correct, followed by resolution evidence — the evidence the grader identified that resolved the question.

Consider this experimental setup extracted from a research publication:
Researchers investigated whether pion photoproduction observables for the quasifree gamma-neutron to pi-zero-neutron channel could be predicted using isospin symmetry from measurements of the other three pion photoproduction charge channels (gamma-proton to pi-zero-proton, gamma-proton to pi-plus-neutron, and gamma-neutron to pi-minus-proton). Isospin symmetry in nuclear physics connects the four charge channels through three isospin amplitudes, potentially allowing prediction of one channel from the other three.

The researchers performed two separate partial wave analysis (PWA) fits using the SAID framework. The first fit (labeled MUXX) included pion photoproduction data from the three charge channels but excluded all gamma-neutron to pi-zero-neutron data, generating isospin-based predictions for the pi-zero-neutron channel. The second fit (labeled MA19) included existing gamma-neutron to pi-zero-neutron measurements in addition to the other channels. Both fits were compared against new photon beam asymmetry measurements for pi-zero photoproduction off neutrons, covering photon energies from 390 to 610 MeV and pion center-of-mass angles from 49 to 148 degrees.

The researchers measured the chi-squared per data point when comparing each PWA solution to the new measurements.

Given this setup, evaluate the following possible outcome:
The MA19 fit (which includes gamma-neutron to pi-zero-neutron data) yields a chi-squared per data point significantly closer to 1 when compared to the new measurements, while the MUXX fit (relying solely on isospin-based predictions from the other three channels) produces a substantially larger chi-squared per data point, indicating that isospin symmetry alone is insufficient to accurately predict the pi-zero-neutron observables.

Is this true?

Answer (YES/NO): NO